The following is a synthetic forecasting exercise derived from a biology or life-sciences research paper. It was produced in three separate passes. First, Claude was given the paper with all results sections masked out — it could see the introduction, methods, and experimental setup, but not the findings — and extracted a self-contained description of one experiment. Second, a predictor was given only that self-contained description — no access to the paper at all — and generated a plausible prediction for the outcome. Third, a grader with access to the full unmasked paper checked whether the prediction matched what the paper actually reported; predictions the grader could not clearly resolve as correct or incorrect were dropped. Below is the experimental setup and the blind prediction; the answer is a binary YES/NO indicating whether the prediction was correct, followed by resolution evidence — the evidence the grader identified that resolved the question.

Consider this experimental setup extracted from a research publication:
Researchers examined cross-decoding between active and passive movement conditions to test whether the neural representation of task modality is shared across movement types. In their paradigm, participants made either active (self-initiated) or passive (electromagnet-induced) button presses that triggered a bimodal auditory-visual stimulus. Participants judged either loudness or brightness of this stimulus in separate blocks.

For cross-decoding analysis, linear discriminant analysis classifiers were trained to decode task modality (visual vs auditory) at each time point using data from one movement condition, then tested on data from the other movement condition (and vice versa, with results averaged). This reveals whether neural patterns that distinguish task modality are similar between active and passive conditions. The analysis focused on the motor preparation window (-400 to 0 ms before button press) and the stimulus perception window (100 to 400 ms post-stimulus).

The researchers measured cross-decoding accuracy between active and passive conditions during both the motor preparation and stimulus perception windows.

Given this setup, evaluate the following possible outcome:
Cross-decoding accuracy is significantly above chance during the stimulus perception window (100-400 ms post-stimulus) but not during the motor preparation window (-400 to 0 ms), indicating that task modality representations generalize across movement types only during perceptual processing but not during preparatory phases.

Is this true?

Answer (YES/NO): NO